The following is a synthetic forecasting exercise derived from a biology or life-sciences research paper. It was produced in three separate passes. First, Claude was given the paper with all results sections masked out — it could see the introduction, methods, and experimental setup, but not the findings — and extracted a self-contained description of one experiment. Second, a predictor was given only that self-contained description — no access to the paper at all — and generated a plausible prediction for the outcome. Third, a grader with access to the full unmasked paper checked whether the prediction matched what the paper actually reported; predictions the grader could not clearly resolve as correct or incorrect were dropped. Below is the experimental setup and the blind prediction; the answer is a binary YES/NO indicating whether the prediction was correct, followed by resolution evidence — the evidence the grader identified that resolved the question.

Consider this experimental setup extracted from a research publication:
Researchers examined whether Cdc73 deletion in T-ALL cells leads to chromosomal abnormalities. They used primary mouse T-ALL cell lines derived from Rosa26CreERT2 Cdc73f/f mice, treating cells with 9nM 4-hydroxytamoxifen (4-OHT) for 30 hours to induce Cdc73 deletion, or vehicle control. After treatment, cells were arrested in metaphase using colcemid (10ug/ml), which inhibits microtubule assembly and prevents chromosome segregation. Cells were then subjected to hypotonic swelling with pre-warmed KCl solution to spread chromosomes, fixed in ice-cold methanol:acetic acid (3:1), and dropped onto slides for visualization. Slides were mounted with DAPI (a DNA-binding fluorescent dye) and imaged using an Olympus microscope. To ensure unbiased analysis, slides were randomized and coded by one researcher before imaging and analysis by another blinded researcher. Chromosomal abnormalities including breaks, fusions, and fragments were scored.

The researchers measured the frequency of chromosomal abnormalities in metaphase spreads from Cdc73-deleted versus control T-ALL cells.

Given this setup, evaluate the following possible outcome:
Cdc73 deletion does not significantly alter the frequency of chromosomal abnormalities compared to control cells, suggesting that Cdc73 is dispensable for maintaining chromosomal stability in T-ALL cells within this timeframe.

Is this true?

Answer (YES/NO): NO